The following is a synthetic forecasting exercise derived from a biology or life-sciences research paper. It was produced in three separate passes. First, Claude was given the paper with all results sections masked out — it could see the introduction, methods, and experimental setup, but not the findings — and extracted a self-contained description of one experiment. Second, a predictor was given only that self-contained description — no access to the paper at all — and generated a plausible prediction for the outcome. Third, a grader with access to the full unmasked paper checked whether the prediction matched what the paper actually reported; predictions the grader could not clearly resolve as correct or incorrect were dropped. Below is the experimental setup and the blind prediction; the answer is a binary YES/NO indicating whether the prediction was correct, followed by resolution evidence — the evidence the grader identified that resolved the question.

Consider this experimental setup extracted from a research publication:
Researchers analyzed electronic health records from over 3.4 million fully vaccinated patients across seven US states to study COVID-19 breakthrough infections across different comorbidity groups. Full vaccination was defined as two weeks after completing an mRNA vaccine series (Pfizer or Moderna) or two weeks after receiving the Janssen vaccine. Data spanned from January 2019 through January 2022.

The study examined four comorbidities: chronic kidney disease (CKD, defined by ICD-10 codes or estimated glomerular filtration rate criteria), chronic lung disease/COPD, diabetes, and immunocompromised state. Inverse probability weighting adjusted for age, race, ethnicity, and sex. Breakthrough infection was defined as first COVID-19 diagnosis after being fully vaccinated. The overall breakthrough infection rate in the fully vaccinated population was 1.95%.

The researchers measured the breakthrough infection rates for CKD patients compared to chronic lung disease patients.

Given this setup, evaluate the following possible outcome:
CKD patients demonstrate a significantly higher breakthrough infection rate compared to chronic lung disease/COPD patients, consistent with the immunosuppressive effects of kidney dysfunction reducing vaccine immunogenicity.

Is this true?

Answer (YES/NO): NO